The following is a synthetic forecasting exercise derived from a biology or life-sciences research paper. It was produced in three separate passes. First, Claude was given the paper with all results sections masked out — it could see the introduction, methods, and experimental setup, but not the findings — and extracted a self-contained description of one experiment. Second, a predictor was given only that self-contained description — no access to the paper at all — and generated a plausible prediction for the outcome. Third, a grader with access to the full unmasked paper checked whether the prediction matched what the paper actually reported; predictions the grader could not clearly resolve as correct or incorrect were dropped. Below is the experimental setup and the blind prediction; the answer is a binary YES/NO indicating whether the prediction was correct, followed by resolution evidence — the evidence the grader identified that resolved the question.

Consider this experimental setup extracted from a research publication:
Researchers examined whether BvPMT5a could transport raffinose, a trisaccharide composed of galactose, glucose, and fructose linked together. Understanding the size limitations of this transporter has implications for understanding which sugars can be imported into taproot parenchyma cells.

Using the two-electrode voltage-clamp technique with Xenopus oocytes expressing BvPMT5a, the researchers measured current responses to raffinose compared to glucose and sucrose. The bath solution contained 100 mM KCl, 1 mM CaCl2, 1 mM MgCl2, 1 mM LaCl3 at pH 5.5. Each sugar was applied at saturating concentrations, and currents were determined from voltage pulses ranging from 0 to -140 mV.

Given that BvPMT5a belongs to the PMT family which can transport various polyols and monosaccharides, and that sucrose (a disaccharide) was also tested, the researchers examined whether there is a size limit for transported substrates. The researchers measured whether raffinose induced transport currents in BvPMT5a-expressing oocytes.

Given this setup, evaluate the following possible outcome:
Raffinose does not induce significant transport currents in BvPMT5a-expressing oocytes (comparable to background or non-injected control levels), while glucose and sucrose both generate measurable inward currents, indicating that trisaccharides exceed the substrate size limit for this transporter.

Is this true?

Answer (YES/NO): NO